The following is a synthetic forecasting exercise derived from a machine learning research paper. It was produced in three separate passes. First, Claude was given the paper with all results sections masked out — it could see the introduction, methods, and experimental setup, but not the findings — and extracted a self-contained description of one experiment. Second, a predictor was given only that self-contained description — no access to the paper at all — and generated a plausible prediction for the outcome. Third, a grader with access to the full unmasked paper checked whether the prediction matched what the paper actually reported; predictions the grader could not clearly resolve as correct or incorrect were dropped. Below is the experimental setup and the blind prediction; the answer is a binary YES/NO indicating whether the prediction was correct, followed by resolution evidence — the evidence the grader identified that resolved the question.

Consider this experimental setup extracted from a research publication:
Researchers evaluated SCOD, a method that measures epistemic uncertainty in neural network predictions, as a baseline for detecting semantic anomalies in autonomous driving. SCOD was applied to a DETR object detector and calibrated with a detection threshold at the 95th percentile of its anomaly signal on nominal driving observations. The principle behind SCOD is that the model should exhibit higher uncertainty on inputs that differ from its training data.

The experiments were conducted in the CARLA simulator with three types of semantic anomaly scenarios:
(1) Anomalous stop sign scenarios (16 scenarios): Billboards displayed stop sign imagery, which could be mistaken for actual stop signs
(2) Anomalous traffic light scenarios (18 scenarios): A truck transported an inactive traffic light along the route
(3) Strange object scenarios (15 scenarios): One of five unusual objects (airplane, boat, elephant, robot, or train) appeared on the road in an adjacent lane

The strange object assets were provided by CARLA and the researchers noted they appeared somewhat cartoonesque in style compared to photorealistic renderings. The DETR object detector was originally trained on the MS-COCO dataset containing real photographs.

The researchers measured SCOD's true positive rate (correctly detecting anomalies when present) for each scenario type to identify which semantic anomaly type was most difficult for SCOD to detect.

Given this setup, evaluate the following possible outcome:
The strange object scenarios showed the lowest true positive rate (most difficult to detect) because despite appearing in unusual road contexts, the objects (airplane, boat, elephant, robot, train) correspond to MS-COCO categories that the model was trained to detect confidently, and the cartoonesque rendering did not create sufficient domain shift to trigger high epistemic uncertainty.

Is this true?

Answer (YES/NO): YES